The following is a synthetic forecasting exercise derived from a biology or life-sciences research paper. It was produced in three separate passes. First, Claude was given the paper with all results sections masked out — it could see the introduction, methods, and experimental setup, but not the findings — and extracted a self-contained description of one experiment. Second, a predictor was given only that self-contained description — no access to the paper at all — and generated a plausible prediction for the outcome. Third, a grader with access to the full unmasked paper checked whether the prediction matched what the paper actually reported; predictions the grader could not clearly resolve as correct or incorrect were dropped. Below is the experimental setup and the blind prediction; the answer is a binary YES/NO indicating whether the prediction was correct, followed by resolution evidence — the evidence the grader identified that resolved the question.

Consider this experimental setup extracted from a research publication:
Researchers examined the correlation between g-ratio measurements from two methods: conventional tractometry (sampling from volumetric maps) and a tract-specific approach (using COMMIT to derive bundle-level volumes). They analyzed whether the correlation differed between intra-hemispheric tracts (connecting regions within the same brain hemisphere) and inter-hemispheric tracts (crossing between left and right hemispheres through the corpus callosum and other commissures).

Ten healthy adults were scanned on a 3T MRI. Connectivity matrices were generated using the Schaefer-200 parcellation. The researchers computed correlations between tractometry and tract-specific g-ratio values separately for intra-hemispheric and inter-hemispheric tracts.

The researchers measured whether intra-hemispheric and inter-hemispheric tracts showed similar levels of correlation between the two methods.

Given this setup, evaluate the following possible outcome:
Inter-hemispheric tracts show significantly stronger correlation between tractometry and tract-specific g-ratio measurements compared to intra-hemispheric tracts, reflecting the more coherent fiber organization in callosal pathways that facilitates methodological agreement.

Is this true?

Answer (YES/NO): YES